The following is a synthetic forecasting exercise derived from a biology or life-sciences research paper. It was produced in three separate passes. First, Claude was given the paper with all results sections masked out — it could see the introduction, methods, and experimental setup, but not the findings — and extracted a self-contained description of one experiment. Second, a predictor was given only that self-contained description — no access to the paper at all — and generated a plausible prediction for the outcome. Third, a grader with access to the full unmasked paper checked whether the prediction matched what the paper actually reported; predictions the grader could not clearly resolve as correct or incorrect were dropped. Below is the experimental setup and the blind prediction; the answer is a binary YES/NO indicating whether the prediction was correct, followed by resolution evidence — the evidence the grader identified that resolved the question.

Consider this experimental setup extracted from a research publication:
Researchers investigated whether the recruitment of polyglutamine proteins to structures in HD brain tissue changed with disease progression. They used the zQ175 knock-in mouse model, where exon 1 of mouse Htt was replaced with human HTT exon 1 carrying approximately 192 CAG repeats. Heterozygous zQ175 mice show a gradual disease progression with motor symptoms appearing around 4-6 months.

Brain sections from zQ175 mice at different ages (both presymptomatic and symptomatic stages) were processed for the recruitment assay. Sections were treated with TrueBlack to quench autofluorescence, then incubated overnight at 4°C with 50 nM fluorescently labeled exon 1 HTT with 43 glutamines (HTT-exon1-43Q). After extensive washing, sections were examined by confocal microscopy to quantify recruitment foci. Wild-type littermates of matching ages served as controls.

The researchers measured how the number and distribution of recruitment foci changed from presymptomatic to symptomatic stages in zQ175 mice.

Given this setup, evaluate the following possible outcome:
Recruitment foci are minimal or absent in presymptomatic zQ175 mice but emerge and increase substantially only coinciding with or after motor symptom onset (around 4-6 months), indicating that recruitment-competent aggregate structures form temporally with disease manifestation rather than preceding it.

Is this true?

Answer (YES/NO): NO